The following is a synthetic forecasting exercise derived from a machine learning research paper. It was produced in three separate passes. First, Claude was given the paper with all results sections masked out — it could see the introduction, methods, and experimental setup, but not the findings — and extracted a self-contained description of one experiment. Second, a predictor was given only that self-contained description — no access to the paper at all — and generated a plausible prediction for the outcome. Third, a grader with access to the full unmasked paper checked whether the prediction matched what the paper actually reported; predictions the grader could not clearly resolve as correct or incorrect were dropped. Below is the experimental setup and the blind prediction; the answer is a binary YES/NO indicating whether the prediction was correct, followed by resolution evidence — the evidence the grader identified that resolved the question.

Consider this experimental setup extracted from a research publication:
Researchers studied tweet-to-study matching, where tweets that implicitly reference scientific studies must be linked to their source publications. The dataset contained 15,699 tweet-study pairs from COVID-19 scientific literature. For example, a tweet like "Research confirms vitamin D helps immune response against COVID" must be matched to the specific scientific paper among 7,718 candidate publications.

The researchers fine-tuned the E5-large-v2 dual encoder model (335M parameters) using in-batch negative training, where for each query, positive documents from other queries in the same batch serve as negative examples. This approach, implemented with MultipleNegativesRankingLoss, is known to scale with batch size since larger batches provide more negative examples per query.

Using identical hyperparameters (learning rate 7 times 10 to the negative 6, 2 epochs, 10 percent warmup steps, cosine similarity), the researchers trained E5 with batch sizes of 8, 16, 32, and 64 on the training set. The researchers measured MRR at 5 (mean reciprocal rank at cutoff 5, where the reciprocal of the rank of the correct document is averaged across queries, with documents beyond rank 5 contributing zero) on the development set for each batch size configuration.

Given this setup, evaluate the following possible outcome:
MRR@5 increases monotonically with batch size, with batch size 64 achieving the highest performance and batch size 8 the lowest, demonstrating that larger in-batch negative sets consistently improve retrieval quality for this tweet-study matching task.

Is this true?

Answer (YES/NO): NO